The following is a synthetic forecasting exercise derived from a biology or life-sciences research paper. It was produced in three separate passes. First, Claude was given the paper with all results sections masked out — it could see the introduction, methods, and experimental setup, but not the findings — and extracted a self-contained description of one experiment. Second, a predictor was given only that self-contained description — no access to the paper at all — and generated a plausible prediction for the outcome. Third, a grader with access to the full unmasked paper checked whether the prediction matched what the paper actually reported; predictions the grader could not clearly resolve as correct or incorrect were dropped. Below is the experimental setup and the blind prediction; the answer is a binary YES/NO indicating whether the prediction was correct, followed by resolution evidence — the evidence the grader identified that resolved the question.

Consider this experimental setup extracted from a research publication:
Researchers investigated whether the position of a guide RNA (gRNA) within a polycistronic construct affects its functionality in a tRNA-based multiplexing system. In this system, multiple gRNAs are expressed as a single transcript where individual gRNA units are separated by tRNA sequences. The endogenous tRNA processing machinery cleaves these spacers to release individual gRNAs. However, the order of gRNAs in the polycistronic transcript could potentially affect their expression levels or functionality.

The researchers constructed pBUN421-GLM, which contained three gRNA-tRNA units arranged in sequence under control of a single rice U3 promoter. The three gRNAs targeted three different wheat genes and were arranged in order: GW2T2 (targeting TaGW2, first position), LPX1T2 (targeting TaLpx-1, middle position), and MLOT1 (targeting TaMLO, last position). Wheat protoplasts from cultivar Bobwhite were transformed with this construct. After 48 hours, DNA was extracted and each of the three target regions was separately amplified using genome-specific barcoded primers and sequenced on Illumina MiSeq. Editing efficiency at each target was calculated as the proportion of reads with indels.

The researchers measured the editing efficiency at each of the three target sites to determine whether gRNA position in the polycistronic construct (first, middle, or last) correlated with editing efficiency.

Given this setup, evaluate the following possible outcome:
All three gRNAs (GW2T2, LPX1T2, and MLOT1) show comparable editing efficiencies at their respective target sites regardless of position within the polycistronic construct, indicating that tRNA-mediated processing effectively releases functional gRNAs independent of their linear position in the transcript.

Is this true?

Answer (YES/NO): NO